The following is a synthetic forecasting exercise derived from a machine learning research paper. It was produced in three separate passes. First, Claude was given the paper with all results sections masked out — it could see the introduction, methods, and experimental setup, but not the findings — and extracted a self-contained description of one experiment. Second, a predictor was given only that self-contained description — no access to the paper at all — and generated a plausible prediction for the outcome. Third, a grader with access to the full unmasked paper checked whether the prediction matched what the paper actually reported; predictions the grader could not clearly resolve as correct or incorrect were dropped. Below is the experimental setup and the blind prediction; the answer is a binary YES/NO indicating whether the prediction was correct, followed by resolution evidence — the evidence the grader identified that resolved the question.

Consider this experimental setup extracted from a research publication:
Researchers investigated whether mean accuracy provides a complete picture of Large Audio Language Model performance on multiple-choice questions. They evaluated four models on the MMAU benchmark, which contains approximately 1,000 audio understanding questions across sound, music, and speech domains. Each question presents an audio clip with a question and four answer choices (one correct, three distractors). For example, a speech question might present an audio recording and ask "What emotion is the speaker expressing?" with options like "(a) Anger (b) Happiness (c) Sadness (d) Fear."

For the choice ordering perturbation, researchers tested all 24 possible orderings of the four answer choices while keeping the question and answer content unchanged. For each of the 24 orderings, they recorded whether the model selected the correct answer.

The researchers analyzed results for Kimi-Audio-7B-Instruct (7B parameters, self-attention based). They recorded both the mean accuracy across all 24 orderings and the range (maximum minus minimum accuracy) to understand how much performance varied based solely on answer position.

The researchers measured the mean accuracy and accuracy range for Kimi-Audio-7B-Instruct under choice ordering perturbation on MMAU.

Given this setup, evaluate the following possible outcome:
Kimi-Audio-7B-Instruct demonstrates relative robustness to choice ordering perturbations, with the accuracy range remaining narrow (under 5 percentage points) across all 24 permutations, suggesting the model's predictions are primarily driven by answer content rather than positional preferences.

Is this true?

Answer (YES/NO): NO